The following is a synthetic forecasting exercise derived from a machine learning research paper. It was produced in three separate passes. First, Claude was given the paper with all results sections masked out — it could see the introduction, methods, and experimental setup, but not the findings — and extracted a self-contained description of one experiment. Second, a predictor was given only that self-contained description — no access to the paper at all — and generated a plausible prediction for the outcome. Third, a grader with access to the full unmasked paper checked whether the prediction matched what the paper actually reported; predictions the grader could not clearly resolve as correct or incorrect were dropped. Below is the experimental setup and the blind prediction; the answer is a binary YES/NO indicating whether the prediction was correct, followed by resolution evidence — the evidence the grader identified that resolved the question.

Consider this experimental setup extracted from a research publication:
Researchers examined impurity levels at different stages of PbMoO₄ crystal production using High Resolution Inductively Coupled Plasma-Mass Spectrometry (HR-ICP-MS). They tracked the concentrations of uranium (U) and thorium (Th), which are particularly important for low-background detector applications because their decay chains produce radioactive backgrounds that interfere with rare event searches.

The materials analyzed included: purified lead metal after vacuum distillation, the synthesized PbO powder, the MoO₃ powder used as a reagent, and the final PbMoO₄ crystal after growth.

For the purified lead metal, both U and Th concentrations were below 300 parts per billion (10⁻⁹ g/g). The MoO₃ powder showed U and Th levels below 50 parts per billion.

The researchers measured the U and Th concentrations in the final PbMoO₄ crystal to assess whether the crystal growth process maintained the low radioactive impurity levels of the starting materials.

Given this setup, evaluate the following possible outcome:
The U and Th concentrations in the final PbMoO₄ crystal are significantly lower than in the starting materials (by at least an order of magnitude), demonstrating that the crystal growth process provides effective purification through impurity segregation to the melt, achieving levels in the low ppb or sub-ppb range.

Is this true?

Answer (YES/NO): NO